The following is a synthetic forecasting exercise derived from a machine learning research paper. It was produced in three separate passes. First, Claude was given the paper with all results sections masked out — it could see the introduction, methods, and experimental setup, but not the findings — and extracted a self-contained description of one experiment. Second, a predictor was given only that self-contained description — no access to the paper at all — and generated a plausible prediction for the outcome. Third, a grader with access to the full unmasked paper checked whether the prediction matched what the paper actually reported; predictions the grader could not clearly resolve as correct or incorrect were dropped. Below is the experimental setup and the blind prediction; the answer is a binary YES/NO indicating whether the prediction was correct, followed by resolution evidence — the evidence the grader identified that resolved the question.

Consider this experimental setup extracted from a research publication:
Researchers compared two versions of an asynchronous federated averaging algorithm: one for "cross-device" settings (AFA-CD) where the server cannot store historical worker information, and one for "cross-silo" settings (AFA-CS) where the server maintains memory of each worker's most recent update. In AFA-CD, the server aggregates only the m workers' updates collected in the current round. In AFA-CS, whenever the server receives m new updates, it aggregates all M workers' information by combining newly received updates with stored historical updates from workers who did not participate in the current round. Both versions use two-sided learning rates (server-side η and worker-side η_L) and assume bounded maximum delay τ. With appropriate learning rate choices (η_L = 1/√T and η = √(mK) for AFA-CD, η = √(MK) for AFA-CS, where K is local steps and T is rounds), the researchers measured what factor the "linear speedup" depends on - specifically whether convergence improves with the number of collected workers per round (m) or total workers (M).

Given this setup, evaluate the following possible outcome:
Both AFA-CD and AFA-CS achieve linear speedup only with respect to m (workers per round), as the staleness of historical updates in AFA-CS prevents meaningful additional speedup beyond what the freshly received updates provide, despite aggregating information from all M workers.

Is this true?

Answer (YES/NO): NO